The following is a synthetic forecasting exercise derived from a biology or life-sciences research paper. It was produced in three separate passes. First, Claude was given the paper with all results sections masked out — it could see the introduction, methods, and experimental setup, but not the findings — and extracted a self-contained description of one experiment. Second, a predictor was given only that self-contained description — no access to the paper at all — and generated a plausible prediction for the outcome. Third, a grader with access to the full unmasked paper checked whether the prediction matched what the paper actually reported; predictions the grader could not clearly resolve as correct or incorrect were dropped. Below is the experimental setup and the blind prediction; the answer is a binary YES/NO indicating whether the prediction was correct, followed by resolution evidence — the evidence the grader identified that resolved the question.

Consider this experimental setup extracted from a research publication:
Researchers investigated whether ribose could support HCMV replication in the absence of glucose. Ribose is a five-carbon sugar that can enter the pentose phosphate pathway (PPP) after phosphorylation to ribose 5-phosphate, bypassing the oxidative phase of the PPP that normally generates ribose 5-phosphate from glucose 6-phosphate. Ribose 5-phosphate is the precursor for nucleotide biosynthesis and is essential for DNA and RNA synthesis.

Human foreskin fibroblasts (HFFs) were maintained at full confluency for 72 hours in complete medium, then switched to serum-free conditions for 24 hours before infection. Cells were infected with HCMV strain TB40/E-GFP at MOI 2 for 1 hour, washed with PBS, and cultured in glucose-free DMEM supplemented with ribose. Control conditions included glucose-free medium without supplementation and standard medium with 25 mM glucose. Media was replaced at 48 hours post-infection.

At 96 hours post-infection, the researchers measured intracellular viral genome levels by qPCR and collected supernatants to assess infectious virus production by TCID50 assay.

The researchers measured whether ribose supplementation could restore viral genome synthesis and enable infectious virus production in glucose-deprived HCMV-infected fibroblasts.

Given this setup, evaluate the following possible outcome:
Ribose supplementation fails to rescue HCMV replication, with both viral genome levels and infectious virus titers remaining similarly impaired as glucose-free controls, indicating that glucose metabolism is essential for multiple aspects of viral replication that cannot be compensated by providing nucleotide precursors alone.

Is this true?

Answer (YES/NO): NO